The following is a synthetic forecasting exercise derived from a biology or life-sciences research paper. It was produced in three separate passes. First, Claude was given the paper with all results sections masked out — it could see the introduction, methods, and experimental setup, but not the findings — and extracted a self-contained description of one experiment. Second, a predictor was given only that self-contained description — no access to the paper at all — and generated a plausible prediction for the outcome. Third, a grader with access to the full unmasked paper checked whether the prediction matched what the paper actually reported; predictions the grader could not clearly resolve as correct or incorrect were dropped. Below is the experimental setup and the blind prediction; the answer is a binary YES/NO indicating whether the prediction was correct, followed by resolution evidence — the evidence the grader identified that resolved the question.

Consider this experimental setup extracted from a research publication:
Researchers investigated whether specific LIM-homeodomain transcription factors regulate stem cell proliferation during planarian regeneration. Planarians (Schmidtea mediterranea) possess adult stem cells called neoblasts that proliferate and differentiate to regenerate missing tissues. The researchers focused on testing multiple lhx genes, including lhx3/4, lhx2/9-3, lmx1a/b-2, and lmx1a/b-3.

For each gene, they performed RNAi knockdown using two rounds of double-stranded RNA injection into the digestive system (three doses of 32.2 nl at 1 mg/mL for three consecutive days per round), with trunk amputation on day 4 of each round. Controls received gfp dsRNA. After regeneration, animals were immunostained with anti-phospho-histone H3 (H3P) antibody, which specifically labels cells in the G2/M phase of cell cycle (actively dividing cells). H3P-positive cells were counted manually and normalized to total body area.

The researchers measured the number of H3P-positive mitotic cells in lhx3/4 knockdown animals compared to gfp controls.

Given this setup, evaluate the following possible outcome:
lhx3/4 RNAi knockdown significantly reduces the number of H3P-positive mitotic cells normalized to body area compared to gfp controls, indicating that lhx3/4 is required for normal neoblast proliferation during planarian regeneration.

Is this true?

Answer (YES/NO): NO